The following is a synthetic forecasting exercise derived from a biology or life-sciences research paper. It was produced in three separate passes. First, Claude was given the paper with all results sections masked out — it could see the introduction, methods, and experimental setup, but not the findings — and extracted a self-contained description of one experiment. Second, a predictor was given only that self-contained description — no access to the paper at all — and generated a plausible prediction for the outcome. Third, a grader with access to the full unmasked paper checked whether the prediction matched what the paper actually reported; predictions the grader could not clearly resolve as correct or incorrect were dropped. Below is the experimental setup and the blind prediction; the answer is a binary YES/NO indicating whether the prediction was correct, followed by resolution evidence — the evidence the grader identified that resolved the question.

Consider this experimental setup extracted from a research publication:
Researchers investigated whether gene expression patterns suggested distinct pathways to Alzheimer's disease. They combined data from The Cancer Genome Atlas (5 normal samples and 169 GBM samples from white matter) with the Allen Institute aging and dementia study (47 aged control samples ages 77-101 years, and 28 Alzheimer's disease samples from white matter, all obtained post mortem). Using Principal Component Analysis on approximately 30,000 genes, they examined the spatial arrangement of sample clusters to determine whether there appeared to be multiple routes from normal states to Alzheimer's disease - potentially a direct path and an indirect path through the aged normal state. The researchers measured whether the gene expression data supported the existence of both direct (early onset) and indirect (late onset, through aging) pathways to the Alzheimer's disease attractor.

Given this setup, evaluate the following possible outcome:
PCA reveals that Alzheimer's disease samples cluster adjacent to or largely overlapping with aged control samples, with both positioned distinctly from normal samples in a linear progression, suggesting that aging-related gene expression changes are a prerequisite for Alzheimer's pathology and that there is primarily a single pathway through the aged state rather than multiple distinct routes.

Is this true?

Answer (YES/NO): NO